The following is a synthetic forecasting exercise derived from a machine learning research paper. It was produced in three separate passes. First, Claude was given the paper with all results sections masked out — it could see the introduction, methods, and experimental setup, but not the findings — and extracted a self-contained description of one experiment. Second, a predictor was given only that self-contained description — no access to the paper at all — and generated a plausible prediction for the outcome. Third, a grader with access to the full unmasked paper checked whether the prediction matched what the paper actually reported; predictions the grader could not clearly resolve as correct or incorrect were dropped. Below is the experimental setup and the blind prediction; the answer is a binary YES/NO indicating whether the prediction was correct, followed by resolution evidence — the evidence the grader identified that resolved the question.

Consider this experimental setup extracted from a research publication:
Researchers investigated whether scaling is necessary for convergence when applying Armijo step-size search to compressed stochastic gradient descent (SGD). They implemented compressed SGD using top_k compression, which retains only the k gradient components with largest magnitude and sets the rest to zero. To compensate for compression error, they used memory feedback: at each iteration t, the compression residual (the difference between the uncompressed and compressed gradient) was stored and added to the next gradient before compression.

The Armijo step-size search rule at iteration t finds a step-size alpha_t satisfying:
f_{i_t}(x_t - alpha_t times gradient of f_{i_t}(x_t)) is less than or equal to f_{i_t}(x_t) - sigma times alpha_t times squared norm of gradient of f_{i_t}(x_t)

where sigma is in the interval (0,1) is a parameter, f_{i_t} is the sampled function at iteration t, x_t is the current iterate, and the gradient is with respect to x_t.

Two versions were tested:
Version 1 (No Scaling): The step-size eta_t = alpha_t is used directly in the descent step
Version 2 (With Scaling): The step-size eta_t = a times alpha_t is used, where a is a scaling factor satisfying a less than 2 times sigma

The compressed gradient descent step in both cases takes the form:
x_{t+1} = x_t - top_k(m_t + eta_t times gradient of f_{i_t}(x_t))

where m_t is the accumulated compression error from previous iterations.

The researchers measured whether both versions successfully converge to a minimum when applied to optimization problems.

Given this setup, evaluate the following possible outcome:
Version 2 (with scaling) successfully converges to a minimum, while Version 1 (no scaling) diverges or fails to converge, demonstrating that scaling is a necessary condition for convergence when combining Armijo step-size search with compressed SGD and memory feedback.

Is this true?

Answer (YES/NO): YES